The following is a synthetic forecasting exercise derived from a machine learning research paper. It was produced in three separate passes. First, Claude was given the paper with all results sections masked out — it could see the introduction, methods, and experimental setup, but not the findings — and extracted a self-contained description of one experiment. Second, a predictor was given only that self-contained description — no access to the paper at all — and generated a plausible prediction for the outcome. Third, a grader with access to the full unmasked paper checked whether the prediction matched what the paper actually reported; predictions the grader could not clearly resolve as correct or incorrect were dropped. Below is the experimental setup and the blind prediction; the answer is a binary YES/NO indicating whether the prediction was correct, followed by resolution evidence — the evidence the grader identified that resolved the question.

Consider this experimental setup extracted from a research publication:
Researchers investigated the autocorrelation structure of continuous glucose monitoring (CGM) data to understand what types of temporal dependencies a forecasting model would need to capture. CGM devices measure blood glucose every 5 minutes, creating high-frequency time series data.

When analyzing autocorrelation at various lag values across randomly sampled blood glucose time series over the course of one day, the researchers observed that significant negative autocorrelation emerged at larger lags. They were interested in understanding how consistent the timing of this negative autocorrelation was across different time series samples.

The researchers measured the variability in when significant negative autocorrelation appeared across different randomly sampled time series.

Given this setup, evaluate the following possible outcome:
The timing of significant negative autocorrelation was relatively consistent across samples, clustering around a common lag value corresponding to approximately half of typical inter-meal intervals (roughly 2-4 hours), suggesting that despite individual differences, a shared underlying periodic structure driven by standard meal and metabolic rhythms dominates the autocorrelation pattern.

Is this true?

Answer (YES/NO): NO